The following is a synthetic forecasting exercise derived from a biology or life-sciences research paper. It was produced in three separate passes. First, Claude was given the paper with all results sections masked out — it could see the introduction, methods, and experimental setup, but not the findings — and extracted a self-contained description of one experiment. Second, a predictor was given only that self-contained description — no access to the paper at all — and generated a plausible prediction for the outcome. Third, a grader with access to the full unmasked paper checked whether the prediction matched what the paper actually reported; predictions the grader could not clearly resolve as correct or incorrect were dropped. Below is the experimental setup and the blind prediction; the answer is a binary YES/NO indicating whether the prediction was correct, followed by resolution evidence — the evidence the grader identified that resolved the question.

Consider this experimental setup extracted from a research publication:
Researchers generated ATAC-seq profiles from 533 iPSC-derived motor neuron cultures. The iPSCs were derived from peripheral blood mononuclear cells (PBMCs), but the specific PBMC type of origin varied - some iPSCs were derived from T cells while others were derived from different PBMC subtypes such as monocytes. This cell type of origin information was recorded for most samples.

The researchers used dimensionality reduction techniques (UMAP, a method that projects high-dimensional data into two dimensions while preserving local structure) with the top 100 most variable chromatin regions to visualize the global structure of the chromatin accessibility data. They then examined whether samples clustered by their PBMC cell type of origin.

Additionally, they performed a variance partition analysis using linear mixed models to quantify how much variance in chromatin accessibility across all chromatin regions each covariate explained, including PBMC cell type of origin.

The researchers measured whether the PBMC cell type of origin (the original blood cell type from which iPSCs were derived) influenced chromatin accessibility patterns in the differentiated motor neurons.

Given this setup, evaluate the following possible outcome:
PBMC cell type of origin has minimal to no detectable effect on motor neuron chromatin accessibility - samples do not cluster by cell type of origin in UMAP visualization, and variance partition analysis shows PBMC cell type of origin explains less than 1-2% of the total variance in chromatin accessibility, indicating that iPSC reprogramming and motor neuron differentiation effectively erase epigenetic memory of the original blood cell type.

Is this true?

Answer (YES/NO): NO